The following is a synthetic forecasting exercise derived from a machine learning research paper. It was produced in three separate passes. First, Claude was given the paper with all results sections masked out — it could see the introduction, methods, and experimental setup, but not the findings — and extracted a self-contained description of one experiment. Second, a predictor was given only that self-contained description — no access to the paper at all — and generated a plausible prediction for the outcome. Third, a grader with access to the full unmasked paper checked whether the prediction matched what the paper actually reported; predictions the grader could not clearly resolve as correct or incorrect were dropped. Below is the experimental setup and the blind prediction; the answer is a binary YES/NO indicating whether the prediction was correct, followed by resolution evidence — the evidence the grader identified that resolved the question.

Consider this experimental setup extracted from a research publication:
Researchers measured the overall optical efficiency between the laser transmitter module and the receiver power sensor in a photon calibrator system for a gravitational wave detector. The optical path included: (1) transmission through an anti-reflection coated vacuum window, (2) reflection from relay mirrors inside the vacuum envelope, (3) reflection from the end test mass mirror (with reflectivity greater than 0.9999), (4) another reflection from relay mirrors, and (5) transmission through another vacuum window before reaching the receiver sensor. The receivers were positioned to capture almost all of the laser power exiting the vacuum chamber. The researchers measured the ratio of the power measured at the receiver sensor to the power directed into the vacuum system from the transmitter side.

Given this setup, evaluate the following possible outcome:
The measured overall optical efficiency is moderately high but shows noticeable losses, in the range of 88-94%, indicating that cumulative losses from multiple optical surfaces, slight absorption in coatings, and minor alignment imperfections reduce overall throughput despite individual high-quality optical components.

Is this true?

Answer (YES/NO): NO